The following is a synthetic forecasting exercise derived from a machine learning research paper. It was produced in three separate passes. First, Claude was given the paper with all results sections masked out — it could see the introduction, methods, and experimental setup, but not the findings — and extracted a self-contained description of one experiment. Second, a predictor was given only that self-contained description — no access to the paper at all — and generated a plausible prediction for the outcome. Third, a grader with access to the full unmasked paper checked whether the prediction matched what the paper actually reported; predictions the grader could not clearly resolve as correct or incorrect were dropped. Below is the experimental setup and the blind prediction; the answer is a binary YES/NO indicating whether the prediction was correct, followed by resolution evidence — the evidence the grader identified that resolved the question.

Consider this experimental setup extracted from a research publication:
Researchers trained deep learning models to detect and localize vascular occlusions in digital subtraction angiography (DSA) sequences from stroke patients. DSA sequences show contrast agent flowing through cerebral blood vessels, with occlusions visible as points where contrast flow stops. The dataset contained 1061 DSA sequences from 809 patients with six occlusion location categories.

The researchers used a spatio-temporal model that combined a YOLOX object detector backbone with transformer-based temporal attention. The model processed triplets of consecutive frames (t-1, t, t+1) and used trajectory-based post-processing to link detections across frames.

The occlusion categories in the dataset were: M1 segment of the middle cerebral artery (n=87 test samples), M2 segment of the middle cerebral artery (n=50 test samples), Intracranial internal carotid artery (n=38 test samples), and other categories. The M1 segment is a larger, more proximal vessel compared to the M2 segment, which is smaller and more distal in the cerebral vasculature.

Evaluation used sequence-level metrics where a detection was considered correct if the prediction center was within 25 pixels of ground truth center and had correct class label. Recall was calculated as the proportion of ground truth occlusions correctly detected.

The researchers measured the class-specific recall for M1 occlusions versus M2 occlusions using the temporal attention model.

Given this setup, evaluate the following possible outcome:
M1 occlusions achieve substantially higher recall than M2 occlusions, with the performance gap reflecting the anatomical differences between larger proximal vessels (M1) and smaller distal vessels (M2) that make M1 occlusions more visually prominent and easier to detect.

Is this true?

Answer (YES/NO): YES